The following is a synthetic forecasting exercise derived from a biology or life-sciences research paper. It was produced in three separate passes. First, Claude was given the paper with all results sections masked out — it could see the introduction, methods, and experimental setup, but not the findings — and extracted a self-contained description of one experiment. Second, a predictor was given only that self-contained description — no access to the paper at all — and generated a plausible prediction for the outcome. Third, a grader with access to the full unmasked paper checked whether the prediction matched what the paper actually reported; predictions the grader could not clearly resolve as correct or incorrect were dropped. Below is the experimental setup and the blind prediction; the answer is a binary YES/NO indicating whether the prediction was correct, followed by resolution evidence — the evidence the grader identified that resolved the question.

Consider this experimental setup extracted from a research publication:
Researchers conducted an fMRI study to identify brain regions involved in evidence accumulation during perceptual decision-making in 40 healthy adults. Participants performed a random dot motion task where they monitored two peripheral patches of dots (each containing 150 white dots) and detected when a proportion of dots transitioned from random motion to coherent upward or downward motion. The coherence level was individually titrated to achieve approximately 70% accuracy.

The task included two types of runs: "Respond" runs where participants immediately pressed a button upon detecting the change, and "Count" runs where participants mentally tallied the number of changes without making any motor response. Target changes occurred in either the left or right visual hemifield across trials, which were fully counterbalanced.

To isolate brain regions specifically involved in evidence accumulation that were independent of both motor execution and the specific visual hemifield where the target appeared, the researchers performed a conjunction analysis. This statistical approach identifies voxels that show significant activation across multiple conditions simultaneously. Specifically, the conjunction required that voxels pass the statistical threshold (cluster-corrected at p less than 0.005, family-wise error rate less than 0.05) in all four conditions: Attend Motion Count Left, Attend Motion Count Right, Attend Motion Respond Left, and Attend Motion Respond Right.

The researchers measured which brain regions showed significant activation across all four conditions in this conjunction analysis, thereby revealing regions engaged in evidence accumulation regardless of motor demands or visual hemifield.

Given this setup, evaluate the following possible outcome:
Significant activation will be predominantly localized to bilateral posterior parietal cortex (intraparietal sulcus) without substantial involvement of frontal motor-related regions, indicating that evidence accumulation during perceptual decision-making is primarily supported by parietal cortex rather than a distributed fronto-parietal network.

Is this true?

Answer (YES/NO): NO